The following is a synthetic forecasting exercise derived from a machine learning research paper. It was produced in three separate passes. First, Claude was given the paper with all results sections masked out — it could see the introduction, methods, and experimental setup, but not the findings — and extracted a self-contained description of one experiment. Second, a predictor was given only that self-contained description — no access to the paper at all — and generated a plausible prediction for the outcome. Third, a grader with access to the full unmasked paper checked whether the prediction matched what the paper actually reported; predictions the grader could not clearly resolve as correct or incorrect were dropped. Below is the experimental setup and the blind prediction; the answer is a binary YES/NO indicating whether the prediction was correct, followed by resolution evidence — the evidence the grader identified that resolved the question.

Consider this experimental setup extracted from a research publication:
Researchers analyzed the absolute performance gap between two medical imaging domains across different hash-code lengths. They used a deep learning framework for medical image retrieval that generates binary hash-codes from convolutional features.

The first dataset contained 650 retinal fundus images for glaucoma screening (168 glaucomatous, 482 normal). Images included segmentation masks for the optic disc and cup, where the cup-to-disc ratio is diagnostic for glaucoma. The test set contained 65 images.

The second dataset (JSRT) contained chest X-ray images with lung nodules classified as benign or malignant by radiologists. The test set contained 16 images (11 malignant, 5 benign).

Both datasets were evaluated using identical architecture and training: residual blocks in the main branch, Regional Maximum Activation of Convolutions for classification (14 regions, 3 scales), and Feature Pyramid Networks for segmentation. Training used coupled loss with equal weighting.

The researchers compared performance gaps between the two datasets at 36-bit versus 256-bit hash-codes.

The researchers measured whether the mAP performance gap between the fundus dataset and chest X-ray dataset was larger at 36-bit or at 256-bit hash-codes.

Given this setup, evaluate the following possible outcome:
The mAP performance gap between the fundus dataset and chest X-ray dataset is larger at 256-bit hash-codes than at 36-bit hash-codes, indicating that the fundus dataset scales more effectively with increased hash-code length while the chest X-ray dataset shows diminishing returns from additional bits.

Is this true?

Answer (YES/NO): NO